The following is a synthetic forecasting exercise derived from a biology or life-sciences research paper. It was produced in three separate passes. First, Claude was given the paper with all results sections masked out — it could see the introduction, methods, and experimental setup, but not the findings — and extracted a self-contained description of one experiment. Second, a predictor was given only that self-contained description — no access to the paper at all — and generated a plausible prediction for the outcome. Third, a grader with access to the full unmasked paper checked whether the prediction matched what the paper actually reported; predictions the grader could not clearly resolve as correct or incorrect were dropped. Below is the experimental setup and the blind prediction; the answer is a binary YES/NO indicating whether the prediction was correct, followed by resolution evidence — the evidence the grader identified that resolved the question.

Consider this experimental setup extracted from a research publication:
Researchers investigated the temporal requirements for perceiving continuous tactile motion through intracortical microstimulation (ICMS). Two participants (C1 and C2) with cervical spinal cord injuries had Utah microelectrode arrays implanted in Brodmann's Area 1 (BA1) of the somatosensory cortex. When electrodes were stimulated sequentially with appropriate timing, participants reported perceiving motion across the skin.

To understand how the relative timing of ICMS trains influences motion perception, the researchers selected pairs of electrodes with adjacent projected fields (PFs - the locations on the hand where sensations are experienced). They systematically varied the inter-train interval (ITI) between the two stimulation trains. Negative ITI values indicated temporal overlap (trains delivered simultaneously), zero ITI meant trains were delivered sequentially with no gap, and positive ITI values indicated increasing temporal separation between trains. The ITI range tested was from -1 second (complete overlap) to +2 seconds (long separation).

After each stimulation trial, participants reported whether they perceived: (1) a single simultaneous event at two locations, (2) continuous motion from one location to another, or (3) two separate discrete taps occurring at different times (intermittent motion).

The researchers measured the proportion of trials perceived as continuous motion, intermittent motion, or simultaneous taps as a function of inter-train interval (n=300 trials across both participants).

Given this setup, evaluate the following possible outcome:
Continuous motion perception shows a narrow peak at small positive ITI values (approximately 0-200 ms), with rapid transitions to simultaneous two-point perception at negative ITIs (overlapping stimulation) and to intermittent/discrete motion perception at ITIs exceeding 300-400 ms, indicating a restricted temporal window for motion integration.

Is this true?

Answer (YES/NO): NO